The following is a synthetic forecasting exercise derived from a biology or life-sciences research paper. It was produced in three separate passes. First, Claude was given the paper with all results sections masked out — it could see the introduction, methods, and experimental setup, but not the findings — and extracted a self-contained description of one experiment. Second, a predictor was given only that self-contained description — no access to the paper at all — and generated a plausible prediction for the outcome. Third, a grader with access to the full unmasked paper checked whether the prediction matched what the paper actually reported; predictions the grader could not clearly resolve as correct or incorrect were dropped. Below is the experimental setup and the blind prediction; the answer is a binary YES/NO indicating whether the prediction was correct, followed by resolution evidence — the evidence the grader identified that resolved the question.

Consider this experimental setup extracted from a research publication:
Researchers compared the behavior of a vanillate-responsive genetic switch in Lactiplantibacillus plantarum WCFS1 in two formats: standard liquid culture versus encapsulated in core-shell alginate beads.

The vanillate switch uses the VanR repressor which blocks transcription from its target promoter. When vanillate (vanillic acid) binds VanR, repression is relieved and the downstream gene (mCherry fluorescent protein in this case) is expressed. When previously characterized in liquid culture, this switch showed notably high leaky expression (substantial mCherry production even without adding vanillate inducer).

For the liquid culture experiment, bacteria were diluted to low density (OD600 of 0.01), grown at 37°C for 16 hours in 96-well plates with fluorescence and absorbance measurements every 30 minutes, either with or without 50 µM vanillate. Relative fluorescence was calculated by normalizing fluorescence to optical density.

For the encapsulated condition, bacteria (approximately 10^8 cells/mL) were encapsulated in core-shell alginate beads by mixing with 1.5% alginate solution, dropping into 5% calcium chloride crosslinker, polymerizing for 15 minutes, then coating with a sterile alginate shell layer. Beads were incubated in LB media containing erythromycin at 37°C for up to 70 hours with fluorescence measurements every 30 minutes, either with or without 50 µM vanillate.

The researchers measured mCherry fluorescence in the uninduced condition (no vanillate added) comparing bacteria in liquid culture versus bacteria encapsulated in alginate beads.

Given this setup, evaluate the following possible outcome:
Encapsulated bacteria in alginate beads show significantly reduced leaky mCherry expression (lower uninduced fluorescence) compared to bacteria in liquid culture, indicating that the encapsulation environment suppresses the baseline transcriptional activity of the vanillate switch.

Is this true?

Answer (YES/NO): YES